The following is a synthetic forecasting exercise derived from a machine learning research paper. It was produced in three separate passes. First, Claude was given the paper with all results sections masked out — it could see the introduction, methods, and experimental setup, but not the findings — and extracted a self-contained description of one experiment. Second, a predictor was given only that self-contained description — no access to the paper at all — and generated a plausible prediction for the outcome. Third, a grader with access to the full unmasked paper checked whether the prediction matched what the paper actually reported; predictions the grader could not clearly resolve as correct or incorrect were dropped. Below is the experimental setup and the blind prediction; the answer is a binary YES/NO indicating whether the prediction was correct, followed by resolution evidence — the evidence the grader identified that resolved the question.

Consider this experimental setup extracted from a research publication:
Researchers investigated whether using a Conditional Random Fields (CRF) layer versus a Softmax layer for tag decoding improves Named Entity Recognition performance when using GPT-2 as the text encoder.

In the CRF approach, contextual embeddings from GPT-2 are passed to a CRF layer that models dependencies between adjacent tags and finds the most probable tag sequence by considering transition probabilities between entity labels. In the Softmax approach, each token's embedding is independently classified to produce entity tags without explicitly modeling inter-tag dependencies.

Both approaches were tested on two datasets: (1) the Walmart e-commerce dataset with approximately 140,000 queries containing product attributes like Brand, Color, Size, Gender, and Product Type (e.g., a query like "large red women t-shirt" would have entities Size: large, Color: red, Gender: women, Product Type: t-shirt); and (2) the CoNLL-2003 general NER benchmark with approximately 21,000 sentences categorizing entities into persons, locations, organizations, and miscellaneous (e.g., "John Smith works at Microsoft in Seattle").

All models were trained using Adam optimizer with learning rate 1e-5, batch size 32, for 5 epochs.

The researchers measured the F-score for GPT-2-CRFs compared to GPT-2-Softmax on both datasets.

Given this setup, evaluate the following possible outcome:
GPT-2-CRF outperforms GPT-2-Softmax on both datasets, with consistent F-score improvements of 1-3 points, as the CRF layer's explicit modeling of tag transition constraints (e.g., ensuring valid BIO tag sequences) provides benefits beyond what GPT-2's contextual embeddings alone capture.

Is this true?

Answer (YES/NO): NO